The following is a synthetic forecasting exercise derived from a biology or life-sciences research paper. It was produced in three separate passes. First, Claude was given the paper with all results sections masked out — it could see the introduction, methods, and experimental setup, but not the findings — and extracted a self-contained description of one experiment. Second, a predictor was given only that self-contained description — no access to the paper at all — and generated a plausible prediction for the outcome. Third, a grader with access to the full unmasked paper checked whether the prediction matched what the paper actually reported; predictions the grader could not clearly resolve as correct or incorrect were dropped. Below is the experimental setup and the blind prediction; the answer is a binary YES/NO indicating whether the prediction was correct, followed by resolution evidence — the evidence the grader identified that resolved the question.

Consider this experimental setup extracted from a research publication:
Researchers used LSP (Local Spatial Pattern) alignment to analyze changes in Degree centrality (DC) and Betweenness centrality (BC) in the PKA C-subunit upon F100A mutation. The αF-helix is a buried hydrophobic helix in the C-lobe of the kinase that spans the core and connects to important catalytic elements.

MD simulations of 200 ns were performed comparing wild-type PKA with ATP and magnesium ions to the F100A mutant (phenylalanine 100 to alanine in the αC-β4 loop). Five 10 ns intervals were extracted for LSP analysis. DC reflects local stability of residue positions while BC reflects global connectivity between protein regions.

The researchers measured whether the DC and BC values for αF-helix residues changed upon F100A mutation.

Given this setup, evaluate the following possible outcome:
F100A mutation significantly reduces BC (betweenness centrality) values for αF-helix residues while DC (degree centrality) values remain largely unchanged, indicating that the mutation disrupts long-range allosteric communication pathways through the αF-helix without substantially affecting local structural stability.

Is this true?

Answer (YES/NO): NO